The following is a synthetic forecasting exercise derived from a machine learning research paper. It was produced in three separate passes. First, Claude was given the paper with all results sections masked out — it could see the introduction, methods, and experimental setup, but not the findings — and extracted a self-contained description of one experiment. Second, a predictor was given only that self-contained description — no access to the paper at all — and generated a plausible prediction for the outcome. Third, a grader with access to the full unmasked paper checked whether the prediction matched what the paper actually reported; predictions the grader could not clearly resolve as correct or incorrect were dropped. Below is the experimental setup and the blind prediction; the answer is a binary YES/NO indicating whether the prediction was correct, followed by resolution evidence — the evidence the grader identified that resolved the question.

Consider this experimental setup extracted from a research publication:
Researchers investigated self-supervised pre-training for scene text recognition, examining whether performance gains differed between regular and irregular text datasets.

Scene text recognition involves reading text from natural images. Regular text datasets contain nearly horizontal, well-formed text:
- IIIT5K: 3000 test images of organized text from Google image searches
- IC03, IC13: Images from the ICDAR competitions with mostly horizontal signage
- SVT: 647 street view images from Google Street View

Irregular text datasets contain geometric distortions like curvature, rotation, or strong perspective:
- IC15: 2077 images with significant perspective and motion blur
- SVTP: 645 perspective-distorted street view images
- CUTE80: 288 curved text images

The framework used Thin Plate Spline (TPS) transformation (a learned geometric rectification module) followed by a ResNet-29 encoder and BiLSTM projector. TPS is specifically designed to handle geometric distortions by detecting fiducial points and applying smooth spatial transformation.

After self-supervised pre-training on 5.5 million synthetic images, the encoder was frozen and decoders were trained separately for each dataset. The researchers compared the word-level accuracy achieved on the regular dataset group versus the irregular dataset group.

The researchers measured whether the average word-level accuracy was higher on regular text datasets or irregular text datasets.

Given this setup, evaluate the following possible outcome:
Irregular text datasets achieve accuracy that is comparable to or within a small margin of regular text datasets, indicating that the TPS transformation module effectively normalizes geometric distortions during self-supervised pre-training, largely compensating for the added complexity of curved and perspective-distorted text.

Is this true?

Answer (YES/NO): NO